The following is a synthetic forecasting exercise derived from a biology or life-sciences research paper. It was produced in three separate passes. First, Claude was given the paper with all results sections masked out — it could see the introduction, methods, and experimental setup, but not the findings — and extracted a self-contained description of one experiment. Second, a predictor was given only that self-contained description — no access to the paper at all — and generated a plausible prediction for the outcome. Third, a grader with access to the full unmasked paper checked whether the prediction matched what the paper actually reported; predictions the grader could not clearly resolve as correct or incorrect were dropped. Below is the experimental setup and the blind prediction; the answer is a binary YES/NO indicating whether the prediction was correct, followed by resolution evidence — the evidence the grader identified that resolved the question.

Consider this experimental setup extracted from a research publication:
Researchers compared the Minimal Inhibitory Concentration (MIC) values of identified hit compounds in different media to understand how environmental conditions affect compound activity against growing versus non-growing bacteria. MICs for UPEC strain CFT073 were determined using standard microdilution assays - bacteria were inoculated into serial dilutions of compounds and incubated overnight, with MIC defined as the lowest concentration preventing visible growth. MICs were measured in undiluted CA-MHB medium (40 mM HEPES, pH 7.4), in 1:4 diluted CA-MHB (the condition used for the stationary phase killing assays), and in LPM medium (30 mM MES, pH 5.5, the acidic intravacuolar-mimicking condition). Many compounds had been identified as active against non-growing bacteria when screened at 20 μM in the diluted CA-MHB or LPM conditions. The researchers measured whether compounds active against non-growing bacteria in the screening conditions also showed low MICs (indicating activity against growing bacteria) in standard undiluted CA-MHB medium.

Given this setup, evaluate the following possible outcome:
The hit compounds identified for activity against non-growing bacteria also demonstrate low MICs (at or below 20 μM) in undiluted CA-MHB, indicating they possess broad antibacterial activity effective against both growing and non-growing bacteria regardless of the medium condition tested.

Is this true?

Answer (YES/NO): NO